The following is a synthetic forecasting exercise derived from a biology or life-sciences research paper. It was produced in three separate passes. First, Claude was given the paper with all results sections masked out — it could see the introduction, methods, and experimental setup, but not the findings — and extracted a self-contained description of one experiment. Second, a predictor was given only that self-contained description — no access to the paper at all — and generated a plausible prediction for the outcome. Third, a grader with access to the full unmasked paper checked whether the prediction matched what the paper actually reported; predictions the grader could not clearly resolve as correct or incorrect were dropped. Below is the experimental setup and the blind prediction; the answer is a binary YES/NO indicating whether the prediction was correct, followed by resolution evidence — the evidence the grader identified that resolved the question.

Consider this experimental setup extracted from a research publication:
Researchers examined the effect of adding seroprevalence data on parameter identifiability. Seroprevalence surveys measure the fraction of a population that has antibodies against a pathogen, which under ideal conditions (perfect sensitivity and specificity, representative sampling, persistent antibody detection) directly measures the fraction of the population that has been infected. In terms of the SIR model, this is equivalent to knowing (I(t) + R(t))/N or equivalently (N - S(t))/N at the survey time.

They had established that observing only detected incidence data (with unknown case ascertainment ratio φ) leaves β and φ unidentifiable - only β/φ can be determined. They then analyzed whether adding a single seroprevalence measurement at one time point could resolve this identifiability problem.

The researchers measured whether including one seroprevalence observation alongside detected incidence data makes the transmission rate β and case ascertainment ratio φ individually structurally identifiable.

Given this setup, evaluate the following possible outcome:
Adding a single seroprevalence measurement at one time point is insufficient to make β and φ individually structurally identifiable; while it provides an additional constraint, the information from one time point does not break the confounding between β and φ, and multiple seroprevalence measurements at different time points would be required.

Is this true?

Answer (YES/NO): NO